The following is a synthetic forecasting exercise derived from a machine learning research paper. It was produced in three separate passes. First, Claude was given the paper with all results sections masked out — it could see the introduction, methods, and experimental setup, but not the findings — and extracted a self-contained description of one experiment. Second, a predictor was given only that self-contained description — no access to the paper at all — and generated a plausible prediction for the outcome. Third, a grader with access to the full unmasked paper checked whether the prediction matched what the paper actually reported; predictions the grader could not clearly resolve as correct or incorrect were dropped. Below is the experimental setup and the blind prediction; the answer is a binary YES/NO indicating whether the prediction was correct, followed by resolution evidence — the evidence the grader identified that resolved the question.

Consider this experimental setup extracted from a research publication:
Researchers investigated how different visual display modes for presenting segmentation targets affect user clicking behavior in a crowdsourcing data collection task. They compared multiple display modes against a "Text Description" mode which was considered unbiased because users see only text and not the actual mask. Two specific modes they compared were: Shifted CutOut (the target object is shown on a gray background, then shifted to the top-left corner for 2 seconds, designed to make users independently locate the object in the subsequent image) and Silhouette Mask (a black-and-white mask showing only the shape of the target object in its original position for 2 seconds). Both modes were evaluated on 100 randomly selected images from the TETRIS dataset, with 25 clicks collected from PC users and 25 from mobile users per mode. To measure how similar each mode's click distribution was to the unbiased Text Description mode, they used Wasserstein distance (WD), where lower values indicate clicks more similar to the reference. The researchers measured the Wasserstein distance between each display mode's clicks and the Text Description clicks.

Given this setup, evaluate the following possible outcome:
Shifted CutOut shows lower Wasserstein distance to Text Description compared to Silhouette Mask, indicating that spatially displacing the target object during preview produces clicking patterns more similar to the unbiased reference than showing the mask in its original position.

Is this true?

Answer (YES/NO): YES